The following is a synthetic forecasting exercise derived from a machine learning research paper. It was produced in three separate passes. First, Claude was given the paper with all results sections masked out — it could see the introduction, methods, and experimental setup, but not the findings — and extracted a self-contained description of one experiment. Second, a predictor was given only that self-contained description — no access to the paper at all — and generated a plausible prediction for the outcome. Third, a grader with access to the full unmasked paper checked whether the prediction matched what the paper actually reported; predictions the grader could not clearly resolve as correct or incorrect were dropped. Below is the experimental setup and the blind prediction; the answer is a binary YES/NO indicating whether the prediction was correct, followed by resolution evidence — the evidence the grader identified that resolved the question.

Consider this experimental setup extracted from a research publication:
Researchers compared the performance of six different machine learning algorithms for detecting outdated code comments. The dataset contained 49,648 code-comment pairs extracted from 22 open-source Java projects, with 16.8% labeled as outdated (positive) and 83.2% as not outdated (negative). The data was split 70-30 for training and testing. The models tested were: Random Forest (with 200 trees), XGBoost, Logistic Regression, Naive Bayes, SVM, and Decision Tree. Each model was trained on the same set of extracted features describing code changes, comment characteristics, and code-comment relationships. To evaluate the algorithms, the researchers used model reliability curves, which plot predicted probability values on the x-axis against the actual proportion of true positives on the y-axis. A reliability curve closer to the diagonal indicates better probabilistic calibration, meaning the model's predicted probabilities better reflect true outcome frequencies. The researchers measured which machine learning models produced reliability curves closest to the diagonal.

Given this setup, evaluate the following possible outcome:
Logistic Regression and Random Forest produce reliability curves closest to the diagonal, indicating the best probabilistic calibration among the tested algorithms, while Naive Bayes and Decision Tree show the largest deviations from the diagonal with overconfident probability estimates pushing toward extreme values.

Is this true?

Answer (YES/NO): NO